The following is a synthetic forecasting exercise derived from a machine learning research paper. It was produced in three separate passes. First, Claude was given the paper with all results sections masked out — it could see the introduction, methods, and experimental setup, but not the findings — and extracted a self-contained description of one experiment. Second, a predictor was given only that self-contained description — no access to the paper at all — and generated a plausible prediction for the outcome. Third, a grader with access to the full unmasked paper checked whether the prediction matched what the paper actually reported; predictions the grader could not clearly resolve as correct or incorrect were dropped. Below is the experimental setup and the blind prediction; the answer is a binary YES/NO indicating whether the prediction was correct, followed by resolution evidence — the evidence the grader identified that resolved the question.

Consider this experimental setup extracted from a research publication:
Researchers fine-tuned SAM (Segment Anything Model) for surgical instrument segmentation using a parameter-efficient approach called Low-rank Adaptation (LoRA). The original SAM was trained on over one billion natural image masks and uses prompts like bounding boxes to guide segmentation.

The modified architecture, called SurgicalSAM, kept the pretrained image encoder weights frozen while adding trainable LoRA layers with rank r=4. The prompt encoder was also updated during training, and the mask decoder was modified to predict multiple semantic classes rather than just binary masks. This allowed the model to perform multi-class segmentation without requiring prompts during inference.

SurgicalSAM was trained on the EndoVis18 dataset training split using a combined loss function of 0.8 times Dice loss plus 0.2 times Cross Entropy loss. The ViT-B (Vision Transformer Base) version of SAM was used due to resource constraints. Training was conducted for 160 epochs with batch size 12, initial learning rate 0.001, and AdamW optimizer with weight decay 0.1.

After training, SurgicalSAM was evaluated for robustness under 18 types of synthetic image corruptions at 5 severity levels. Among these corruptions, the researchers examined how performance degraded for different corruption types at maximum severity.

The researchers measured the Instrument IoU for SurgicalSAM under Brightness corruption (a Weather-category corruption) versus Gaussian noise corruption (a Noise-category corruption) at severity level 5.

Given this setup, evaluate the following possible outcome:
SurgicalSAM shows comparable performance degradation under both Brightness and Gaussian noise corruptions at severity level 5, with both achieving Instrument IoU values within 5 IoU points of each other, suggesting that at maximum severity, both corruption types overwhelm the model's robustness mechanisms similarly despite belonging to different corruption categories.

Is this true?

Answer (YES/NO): NO